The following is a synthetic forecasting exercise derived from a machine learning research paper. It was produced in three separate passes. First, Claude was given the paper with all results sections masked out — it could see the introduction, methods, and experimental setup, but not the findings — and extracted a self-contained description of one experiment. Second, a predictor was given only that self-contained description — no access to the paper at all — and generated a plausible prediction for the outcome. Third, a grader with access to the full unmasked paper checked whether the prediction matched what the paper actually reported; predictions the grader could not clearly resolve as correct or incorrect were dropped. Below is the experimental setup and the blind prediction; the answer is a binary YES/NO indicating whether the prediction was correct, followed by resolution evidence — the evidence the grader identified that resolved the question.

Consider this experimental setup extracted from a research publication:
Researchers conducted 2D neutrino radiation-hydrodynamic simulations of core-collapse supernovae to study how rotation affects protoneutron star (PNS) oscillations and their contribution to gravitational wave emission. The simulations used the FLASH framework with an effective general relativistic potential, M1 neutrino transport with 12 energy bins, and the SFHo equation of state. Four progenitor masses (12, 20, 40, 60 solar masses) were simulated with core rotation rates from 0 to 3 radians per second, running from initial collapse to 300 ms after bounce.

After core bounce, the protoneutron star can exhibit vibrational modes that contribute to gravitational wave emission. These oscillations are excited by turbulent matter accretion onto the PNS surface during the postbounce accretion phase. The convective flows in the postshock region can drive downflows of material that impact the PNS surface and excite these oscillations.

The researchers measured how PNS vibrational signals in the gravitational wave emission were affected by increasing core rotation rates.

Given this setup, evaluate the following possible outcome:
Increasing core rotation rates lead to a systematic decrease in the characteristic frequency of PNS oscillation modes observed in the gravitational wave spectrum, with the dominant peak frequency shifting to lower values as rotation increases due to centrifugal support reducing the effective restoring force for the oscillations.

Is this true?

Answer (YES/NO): NO